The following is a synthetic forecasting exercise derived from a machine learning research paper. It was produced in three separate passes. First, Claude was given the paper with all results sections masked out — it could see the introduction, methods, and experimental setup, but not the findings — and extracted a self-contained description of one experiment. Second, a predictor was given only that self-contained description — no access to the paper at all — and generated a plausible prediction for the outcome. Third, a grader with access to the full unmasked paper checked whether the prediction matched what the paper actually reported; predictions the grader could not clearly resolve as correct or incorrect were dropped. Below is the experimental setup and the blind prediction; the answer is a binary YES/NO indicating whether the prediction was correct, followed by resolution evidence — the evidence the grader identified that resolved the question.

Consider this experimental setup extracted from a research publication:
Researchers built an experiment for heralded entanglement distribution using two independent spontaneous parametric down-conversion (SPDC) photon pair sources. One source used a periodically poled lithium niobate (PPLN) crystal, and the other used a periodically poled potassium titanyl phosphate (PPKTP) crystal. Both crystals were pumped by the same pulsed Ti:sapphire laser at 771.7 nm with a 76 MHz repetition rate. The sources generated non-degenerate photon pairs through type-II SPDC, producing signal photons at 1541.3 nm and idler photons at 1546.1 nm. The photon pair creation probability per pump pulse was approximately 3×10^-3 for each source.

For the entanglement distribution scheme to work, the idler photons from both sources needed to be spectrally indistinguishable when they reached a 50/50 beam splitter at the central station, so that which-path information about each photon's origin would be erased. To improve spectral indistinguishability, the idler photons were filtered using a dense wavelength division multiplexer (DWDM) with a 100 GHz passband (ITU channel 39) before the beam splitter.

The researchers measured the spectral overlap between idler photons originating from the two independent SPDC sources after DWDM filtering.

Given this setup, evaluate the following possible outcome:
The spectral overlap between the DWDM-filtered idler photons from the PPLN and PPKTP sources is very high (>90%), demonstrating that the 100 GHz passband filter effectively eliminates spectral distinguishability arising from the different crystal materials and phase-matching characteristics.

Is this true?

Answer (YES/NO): YES